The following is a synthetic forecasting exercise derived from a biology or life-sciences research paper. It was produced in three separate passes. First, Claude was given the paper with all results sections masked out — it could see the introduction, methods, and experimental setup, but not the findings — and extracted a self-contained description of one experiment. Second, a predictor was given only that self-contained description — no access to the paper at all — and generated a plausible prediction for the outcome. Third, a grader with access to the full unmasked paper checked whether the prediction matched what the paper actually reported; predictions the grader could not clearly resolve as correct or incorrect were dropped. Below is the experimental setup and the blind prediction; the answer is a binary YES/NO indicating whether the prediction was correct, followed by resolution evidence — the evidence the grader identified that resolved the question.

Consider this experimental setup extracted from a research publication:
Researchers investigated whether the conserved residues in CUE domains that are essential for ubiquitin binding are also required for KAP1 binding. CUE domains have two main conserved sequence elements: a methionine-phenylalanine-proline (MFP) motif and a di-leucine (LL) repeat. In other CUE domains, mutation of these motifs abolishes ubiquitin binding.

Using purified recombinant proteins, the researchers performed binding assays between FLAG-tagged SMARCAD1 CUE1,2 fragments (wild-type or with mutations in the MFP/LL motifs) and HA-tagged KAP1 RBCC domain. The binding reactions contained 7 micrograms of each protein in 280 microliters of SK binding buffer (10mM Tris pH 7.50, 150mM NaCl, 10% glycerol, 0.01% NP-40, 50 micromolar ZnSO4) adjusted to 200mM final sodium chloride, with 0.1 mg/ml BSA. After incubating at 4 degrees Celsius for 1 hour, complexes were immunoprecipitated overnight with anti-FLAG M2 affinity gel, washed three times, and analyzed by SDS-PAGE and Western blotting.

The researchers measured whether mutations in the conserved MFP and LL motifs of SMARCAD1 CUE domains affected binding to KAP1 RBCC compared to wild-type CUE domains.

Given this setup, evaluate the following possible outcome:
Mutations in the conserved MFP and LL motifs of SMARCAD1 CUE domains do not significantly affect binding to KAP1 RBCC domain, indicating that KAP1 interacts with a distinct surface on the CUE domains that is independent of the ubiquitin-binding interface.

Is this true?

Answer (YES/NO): NO